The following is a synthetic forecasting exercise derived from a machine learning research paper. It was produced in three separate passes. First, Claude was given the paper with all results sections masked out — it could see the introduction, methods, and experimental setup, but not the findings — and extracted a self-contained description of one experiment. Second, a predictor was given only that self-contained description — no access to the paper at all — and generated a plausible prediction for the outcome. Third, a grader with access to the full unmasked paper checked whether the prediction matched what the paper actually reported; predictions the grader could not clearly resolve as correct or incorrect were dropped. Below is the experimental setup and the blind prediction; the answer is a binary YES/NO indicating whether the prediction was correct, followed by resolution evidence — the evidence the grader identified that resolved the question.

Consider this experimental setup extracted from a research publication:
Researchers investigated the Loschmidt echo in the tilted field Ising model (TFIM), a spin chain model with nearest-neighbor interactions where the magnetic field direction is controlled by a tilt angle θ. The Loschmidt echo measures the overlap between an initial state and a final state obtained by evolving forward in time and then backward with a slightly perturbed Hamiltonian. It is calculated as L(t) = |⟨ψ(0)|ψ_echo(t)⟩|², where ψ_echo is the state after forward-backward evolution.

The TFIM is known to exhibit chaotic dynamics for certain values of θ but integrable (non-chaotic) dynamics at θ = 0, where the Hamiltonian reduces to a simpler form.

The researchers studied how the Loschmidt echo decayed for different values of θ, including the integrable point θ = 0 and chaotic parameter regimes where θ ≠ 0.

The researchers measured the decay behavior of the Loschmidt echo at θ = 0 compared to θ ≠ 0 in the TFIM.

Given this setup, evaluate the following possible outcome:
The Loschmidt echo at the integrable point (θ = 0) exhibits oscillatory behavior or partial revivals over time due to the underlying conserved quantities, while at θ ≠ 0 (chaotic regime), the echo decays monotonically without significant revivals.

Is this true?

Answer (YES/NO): YES